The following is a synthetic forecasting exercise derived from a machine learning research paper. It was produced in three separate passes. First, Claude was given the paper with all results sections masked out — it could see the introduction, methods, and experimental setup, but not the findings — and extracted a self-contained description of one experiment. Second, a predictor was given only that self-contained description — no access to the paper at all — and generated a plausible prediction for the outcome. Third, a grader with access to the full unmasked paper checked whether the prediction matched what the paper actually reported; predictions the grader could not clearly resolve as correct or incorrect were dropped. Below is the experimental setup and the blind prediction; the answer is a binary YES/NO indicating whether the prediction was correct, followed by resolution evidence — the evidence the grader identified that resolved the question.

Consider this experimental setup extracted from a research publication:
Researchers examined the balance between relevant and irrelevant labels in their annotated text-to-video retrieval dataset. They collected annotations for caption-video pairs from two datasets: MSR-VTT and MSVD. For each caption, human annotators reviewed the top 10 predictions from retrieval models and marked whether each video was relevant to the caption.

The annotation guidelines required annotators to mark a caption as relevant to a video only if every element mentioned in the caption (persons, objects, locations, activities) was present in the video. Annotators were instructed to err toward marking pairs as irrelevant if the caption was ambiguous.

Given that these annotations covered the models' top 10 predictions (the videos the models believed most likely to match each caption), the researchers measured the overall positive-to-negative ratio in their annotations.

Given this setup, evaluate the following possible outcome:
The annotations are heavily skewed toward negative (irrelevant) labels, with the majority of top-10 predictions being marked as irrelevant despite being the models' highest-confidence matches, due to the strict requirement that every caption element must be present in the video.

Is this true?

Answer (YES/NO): YES